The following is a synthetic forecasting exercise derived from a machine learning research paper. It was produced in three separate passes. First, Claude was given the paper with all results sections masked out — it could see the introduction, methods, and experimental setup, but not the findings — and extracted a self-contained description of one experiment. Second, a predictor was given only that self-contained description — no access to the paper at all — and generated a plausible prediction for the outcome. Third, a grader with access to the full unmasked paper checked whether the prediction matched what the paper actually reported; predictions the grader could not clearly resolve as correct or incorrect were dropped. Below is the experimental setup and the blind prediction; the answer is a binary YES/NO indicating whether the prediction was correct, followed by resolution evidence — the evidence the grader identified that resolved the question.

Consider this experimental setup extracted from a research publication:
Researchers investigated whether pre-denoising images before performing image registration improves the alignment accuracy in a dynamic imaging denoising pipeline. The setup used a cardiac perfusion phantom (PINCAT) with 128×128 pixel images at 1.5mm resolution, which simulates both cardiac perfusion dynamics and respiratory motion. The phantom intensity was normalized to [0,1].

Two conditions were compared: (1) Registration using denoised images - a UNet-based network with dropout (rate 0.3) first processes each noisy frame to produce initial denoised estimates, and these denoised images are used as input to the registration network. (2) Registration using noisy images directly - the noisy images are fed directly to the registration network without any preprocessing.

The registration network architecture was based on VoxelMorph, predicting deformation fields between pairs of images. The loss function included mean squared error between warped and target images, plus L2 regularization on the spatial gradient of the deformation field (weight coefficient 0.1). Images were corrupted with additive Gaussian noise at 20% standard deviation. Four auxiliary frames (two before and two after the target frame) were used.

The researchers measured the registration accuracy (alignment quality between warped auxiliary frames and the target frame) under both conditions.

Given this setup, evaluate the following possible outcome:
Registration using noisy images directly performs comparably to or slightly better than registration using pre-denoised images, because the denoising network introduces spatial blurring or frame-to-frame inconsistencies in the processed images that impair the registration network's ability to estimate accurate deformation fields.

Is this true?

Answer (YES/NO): NO